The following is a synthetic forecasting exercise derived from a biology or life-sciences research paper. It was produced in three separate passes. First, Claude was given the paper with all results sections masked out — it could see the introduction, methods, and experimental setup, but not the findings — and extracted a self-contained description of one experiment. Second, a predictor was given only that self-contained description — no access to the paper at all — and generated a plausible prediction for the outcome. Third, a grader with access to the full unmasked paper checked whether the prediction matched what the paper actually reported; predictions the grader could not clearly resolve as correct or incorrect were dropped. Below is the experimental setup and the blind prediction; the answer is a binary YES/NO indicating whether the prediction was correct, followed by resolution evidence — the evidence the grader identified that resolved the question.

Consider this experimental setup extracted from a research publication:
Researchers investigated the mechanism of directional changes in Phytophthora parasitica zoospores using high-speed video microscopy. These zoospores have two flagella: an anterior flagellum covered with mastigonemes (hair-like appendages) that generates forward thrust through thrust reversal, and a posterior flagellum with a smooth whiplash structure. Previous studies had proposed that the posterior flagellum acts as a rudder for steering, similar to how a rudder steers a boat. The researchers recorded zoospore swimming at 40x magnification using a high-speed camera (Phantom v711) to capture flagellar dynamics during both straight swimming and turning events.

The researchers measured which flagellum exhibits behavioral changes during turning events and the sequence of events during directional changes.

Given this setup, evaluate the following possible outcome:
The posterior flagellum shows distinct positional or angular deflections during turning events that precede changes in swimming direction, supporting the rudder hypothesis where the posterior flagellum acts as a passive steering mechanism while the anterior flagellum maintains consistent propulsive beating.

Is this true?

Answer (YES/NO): NO